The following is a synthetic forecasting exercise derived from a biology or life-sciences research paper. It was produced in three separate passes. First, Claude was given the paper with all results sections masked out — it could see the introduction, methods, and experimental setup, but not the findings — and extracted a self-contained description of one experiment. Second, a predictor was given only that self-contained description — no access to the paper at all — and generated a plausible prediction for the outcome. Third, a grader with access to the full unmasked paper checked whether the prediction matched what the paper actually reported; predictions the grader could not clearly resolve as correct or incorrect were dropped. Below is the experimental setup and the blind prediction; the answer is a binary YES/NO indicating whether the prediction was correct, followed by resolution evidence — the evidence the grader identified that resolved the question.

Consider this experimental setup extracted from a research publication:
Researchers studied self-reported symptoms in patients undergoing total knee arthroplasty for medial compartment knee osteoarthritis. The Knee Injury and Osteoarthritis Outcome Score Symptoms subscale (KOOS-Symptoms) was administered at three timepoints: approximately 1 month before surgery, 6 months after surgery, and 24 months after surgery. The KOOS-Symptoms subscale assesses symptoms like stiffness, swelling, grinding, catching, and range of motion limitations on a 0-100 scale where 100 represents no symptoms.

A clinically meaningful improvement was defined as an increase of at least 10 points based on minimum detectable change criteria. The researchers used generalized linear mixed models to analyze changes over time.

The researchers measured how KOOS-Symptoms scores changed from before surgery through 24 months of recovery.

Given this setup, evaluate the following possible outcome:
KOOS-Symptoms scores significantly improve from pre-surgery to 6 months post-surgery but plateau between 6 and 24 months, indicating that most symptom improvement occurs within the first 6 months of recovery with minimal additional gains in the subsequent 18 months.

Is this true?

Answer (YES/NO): YES